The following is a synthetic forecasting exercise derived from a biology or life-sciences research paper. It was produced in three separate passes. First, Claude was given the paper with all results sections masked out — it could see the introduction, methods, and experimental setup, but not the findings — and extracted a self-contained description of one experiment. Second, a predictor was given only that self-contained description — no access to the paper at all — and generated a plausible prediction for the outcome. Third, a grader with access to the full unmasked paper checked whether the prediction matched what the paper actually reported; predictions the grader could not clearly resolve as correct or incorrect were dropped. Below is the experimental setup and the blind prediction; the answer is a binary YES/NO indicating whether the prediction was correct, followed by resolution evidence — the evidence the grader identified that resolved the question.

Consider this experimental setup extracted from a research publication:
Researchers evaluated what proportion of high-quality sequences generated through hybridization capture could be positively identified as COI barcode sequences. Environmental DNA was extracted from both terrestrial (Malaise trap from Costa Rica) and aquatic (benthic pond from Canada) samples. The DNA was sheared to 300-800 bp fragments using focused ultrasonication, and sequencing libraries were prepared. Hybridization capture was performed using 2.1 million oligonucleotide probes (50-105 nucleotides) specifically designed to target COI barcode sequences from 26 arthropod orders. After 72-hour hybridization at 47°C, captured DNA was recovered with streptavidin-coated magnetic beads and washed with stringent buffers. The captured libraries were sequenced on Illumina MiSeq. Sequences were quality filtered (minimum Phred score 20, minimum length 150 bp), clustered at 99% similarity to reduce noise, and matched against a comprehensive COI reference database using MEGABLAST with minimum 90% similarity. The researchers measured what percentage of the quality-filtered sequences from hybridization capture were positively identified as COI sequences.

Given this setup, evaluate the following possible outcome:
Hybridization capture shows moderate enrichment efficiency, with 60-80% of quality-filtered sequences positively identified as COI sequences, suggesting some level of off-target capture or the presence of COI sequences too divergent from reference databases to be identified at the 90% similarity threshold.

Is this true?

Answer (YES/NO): NO